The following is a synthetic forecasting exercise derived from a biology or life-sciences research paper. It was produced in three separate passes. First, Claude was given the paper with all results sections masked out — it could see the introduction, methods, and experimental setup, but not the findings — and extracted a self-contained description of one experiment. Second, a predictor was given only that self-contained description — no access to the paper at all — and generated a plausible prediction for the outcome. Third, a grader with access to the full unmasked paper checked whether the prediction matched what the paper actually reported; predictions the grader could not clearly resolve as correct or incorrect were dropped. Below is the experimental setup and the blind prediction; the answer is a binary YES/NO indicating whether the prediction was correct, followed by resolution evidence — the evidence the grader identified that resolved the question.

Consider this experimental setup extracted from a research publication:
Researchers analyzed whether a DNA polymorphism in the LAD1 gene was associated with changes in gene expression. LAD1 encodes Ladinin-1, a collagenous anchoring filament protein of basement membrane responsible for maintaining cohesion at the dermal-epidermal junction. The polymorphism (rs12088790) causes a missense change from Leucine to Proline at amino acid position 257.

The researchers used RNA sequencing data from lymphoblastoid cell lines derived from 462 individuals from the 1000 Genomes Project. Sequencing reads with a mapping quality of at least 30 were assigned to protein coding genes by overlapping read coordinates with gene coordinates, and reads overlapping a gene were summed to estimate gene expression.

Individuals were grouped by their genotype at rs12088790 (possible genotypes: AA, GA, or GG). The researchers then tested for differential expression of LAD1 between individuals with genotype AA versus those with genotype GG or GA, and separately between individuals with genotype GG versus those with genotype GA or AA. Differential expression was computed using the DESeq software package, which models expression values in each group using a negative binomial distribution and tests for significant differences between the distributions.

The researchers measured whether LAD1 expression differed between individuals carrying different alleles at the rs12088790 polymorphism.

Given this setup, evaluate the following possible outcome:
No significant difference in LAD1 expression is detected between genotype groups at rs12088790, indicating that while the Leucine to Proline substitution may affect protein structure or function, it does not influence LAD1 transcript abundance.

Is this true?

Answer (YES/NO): NO